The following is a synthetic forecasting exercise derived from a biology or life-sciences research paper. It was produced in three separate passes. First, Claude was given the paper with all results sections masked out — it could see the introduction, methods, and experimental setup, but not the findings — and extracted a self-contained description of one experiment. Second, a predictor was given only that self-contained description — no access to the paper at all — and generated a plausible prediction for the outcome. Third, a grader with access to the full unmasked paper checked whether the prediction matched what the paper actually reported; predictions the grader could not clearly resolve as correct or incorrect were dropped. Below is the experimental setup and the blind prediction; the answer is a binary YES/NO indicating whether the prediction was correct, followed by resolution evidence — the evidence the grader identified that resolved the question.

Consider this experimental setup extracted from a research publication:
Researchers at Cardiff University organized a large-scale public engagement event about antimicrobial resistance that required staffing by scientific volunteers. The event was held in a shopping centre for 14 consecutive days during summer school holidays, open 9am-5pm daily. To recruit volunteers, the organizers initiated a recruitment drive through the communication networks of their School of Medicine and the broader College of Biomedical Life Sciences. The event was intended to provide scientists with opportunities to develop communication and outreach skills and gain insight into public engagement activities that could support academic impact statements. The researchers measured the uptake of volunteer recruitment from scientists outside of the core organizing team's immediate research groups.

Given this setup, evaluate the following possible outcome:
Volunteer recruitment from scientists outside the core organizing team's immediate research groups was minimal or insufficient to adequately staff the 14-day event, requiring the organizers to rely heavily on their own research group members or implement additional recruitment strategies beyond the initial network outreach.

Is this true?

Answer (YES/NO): YES